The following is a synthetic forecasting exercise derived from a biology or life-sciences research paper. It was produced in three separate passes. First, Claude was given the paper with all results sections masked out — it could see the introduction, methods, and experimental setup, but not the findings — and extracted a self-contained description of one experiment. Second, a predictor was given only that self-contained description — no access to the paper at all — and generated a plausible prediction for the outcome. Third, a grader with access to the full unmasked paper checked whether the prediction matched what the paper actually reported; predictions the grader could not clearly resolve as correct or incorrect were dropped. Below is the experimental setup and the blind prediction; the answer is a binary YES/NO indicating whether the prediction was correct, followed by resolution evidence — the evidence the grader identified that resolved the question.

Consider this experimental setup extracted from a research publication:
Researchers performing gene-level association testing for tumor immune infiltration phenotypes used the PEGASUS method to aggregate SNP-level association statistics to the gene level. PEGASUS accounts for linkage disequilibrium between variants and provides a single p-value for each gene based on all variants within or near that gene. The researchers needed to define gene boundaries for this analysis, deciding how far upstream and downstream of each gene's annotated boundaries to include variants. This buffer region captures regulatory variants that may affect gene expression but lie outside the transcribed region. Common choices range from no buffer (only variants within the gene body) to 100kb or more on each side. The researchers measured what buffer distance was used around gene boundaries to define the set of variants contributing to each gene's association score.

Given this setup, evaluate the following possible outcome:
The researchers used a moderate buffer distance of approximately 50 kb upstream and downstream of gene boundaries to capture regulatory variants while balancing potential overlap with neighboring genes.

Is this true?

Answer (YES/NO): YES